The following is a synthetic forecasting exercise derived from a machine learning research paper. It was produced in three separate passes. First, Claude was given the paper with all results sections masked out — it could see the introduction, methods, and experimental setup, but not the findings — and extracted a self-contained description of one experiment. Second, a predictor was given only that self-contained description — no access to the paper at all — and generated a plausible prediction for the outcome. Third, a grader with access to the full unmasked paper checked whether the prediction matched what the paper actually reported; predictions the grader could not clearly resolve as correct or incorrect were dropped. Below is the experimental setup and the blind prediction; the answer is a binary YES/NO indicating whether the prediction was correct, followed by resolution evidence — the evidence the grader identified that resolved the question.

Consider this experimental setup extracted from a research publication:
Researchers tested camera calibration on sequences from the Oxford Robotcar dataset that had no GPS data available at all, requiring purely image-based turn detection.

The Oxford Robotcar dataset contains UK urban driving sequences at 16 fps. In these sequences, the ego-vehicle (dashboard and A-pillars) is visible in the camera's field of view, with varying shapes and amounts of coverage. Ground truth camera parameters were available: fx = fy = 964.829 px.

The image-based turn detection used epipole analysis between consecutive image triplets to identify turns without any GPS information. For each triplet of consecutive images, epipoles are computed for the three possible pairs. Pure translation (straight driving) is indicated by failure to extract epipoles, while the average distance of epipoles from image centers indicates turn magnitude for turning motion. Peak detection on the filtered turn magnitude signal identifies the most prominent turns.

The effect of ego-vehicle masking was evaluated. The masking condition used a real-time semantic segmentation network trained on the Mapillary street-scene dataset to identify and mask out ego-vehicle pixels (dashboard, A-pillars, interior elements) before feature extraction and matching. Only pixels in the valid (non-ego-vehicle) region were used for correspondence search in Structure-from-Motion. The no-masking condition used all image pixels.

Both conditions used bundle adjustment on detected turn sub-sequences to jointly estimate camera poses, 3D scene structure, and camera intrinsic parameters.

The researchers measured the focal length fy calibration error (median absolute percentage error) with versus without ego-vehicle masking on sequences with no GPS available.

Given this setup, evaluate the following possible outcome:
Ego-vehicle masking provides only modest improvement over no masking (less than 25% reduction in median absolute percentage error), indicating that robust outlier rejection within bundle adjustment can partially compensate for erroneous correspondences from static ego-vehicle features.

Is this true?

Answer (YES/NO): NO